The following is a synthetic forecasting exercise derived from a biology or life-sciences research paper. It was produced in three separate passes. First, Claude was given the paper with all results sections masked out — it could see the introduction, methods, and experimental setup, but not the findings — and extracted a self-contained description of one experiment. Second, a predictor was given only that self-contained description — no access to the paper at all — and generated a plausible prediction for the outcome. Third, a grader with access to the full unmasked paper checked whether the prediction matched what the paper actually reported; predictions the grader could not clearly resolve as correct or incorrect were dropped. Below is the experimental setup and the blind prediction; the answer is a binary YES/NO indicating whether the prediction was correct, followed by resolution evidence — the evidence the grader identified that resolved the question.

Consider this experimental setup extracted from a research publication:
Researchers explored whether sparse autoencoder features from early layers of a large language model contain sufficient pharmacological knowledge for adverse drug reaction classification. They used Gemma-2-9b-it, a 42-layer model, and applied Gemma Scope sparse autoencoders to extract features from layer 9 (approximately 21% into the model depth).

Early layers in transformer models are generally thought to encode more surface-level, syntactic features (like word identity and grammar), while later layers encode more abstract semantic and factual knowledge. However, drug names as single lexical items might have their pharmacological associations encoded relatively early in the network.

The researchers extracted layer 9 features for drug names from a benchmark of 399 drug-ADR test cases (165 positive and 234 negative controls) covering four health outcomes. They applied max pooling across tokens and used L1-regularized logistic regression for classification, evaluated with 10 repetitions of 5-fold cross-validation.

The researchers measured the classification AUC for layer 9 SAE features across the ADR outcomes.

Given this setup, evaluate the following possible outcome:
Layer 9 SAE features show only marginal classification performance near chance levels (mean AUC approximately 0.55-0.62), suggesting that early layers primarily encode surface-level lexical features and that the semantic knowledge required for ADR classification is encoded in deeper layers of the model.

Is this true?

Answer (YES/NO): NO